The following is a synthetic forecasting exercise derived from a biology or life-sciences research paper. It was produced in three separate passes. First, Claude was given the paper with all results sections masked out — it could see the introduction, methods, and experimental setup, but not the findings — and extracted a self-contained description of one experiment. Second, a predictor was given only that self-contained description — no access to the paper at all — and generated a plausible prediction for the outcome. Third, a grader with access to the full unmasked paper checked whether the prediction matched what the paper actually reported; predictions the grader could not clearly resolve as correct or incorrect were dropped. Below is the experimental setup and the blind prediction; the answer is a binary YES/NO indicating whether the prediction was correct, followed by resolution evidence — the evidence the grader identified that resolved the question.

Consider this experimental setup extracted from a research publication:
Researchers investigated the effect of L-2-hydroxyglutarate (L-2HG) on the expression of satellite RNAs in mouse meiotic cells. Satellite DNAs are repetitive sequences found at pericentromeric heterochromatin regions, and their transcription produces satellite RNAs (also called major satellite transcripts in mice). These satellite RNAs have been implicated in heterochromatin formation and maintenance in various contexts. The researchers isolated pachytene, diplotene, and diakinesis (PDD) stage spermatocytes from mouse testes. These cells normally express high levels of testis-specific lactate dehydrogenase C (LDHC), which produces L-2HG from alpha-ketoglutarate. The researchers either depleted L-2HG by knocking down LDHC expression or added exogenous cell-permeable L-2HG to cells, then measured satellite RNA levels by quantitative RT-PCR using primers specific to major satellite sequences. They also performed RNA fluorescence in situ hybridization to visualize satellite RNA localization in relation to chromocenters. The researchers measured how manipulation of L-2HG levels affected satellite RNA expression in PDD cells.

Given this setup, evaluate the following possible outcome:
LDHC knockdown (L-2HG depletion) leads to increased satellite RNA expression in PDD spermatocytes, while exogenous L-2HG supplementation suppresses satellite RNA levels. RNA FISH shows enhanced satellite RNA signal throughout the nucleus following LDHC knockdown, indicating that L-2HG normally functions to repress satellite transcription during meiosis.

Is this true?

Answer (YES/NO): NO